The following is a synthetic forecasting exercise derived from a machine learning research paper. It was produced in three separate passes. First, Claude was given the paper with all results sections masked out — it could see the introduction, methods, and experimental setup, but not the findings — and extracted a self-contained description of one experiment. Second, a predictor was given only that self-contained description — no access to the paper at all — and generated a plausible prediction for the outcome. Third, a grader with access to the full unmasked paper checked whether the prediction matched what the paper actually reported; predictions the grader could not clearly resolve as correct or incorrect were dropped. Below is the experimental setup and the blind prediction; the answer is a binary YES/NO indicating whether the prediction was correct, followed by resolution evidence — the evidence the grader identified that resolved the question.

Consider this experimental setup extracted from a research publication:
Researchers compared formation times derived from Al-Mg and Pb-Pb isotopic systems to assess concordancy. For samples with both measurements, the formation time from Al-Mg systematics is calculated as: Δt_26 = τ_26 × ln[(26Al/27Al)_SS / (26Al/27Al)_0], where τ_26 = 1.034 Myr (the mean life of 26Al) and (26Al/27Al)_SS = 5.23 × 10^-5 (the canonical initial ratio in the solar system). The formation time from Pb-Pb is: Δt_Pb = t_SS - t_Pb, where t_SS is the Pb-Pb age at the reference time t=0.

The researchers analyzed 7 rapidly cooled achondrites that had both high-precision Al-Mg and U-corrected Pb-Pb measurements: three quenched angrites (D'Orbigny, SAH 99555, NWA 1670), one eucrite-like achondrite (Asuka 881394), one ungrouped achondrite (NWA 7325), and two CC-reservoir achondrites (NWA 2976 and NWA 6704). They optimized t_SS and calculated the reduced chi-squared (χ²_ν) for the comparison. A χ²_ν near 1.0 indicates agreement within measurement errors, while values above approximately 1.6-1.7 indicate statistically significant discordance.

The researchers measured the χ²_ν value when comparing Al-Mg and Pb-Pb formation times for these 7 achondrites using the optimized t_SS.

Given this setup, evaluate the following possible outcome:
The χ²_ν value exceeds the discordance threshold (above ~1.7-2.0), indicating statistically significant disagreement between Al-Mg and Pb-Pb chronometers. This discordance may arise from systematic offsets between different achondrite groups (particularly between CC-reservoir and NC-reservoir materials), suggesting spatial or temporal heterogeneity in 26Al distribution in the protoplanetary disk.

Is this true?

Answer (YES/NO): NO